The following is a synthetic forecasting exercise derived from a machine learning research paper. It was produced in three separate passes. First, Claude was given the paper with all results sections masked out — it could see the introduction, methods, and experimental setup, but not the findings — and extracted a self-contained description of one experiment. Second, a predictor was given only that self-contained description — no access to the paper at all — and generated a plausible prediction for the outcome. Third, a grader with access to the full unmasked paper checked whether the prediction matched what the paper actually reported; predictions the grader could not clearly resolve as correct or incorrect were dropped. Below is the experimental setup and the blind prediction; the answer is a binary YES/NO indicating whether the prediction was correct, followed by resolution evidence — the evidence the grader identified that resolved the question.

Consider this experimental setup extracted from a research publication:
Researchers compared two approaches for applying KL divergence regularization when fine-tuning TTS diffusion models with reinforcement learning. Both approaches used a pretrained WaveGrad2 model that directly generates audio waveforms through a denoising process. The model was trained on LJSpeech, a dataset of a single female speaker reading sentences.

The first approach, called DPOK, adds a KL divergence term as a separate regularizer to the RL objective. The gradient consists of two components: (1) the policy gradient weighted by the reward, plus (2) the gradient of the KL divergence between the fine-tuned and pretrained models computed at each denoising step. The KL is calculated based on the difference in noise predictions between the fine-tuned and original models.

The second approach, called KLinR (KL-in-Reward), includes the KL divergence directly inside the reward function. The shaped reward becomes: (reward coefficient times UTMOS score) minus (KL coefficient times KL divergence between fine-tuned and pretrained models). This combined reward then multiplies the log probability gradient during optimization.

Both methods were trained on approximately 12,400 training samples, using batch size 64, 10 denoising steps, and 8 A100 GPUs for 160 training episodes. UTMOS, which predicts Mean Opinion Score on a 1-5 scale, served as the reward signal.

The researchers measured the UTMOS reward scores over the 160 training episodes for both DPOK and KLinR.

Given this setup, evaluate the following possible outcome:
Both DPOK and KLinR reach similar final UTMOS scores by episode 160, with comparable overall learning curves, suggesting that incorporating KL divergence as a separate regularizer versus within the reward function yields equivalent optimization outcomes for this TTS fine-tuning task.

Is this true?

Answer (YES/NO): NO